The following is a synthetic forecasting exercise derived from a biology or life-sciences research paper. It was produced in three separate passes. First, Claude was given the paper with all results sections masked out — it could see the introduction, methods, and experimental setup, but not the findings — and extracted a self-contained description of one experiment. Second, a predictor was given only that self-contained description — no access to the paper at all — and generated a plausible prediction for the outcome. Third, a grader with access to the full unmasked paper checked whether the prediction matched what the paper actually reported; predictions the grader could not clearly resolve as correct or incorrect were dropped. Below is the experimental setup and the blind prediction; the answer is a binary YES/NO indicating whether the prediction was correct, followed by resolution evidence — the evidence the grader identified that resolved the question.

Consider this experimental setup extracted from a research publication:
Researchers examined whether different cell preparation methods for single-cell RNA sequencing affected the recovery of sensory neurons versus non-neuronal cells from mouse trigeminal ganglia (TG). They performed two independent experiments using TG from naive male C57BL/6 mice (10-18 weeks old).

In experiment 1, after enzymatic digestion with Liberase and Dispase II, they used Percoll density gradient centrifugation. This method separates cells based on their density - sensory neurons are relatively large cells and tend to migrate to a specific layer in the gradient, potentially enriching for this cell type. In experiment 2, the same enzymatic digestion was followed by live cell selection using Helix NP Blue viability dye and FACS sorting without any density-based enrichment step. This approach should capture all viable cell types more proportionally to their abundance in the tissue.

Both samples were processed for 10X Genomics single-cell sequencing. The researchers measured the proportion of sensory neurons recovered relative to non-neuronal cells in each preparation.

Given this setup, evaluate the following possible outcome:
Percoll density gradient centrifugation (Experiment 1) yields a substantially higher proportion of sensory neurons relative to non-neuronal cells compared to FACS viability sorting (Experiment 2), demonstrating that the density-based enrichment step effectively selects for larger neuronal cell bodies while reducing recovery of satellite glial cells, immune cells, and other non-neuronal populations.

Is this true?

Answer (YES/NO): YES